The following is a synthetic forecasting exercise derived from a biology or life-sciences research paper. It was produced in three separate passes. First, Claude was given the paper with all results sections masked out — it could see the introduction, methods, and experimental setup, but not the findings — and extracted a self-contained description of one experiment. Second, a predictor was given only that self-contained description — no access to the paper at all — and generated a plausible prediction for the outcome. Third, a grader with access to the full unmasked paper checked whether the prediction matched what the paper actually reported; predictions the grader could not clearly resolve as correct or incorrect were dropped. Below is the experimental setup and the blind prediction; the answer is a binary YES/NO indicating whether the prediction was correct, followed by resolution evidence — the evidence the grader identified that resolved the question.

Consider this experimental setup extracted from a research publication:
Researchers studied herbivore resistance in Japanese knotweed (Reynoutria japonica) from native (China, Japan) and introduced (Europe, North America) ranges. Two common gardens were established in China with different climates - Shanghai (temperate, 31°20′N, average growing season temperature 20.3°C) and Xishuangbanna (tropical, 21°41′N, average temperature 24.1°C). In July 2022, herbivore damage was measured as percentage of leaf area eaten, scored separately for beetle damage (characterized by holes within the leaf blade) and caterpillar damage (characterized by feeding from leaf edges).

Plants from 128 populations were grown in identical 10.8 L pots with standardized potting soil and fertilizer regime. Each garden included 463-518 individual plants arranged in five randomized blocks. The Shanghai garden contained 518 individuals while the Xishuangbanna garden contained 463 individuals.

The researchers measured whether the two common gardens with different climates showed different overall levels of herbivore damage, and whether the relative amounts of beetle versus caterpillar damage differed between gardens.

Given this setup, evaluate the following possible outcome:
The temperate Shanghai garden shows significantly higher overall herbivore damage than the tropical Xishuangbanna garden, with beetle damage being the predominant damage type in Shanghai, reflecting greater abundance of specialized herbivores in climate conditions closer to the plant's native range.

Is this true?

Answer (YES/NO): NO